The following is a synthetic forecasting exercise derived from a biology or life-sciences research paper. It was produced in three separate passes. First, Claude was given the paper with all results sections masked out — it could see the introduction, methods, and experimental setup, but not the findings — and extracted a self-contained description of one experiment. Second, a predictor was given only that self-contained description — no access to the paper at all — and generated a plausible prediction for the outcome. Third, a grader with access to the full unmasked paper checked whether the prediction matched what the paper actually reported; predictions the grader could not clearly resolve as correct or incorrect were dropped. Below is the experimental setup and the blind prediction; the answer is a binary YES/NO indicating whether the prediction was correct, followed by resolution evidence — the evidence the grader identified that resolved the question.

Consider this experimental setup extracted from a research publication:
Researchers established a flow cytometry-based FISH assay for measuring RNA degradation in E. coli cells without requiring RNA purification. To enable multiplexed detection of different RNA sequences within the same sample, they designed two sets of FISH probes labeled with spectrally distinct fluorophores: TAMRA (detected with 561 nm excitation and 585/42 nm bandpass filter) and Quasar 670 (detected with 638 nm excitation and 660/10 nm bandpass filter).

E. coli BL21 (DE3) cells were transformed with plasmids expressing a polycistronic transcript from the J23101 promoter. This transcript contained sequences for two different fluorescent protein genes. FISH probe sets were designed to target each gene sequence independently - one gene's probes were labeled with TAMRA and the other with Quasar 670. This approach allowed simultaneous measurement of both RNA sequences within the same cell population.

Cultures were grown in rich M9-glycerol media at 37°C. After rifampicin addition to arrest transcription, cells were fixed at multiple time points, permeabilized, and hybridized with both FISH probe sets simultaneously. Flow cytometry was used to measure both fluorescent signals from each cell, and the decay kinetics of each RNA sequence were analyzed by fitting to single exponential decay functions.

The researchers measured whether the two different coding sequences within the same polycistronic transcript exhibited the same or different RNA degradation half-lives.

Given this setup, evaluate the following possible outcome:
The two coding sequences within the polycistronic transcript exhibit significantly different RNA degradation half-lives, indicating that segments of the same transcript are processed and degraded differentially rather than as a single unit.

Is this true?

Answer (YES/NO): YES